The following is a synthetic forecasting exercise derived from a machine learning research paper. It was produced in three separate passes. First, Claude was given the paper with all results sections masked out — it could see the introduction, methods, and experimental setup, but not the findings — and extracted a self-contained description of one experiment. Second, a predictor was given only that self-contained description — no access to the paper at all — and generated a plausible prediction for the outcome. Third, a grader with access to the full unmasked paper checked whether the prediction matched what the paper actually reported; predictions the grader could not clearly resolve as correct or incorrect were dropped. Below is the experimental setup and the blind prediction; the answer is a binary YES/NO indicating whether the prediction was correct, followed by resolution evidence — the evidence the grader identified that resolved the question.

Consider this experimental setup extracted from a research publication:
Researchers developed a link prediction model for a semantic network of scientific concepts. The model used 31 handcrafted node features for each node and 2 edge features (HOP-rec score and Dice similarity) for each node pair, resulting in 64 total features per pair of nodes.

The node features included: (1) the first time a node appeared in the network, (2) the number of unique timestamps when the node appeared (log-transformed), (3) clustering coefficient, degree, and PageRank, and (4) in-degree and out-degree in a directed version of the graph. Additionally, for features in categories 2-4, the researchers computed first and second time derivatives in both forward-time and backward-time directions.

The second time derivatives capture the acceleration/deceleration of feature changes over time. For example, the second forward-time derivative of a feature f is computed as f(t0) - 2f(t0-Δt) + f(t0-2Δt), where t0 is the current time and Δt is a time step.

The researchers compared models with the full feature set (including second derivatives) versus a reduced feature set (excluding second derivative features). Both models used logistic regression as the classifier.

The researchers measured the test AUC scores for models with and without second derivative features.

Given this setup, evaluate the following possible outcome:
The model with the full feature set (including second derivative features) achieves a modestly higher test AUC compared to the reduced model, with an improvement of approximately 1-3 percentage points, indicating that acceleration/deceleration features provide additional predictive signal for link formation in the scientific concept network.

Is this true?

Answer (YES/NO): NO